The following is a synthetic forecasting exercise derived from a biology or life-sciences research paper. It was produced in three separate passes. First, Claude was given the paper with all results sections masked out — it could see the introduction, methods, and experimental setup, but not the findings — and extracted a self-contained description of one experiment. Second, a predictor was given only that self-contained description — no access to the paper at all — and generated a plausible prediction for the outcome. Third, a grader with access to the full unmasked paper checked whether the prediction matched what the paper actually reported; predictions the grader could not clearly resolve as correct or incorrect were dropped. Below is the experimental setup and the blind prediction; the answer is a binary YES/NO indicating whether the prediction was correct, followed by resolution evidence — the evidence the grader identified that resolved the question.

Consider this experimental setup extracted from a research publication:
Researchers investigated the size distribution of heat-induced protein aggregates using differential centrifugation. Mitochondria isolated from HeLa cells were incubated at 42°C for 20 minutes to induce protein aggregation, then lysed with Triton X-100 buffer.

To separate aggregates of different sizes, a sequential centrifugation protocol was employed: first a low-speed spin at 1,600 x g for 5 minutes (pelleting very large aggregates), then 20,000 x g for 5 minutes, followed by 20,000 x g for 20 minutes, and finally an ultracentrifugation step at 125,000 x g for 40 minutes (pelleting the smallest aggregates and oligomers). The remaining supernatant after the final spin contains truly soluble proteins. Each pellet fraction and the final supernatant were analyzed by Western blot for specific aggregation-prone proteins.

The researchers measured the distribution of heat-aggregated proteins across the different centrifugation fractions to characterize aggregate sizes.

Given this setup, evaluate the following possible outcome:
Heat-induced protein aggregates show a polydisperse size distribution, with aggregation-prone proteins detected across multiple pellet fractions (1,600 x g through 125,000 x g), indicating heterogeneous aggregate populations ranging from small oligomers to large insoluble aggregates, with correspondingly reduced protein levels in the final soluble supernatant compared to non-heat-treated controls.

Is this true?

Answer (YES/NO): NO